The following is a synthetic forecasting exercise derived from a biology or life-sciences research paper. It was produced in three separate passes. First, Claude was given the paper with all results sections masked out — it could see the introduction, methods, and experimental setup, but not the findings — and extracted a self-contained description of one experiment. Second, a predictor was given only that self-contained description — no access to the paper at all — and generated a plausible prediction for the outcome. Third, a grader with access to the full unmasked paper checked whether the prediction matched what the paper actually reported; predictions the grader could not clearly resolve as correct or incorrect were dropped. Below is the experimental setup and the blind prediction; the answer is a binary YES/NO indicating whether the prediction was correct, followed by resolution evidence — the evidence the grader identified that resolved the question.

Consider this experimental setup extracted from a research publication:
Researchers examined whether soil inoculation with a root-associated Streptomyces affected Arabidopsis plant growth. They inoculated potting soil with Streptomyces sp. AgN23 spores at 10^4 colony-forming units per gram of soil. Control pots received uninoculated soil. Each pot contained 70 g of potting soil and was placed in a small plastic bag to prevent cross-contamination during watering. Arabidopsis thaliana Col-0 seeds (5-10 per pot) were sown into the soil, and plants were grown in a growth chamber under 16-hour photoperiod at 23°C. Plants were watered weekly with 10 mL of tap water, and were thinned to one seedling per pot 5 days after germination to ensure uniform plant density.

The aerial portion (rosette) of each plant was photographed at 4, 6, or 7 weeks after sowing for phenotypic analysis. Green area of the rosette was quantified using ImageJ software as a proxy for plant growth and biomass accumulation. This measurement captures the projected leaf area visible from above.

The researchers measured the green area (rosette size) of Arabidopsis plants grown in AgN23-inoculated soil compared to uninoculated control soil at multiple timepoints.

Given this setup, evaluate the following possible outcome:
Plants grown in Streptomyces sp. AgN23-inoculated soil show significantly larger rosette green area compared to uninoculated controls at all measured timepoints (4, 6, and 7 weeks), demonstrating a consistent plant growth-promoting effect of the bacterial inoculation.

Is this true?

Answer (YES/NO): NO